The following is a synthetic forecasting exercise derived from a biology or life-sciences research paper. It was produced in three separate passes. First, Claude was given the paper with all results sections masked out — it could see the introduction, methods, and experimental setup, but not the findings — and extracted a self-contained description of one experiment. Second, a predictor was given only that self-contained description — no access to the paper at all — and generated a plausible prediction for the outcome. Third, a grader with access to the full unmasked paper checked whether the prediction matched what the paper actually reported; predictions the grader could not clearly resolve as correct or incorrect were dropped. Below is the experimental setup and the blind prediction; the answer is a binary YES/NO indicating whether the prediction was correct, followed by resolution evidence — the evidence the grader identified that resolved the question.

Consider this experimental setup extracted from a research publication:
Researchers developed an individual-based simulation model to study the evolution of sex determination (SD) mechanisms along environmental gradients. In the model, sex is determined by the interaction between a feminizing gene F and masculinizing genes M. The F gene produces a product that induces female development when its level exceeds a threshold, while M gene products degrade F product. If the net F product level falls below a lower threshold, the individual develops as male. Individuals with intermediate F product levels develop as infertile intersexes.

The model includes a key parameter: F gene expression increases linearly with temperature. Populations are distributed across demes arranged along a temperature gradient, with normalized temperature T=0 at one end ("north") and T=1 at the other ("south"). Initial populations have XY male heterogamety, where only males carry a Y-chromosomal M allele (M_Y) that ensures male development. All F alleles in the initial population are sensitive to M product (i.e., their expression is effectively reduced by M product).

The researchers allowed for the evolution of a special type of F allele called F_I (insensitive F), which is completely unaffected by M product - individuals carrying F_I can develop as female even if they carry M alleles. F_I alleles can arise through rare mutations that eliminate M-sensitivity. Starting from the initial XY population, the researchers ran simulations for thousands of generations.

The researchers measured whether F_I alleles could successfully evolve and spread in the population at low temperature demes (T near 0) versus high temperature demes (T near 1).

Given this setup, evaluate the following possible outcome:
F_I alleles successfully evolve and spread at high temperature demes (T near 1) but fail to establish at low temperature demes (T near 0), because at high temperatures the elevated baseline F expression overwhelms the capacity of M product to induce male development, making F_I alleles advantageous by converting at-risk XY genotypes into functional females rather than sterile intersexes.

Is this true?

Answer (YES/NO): YES